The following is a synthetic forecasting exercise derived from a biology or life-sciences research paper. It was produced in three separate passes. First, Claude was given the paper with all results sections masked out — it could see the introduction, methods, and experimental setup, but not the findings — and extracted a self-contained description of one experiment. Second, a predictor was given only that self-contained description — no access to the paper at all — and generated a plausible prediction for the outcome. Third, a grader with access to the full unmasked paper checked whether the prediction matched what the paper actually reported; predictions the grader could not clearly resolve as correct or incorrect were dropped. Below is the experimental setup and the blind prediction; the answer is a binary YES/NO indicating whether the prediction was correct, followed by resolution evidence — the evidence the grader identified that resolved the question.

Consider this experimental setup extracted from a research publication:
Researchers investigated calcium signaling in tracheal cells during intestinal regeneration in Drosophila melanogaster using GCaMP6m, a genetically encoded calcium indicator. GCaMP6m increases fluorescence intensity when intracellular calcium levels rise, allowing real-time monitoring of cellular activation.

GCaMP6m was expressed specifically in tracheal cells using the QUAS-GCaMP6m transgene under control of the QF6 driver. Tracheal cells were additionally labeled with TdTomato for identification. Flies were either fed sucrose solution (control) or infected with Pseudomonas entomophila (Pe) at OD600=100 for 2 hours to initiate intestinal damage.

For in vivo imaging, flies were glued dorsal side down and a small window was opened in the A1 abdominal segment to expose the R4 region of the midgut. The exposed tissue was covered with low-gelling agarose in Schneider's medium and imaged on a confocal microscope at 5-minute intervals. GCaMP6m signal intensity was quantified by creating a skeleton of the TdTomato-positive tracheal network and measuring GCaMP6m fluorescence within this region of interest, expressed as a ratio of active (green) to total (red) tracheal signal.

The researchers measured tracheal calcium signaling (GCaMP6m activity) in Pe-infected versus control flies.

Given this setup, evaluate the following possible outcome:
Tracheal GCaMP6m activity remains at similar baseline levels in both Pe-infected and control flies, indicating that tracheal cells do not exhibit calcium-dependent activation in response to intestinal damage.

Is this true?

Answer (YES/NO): NO